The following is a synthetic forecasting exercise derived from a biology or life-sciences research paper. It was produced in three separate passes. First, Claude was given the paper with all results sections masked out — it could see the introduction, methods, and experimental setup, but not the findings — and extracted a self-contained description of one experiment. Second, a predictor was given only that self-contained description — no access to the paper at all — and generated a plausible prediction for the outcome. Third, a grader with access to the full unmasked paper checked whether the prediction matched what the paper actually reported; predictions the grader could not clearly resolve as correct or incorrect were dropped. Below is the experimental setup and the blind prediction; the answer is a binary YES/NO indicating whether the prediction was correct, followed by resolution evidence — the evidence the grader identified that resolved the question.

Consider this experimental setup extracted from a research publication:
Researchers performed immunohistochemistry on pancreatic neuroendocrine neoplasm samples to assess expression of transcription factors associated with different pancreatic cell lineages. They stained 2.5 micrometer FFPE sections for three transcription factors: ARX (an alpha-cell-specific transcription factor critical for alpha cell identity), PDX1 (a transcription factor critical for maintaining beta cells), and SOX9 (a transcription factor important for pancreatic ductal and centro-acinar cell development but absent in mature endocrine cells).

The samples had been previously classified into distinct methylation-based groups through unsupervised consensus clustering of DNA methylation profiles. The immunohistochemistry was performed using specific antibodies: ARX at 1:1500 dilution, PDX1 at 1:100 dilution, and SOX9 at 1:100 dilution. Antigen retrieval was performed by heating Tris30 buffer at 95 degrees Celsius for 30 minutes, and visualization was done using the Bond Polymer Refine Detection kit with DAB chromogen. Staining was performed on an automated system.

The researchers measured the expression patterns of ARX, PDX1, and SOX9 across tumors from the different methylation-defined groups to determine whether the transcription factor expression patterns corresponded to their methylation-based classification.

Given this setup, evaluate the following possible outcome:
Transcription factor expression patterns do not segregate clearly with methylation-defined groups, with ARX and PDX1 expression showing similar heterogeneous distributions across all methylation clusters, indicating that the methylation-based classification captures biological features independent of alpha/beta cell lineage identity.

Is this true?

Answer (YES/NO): NO